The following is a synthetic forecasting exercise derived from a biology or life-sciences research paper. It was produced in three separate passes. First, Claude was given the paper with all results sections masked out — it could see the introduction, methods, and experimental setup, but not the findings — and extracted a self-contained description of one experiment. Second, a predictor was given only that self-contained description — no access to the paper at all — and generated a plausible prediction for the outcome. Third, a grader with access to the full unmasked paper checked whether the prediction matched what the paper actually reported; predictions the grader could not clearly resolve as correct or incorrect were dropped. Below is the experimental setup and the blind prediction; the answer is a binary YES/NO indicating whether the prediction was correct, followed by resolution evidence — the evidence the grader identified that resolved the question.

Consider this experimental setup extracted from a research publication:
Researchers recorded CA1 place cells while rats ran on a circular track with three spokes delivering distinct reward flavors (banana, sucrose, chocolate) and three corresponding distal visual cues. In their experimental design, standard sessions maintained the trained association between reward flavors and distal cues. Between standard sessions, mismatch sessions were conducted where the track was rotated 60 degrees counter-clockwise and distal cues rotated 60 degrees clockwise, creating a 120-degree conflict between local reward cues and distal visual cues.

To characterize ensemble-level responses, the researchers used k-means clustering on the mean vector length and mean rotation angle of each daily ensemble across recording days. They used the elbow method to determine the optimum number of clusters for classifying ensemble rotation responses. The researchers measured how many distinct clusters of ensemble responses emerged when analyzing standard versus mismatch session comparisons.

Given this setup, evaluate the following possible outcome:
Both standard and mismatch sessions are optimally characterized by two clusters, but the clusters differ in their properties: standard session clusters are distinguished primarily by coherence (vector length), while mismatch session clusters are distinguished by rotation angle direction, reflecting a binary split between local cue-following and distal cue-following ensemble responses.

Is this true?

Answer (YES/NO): NO